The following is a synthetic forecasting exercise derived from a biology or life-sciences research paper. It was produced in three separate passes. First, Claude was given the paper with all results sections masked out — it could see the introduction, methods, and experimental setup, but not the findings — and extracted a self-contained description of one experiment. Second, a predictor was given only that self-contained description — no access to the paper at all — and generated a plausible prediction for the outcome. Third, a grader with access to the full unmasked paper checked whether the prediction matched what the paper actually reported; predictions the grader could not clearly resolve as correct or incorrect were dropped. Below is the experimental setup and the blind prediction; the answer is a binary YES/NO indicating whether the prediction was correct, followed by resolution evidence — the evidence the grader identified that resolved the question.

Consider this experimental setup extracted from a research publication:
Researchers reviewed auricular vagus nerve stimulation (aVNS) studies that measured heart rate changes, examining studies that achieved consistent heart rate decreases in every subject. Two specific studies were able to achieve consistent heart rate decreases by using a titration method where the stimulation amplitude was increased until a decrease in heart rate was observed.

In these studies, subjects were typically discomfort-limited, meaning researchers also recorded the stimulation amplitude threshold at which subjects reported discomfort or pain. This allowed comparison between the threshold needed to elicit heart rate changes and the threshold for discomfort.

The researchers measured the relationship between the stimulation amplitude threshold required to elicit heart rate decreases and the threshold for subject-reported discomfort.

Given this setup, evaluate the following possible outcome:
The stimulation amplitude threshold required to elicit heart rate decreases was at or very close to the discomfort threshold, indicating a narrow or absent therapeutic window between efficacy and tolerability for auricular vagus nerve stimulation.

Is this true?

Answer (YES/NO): NO